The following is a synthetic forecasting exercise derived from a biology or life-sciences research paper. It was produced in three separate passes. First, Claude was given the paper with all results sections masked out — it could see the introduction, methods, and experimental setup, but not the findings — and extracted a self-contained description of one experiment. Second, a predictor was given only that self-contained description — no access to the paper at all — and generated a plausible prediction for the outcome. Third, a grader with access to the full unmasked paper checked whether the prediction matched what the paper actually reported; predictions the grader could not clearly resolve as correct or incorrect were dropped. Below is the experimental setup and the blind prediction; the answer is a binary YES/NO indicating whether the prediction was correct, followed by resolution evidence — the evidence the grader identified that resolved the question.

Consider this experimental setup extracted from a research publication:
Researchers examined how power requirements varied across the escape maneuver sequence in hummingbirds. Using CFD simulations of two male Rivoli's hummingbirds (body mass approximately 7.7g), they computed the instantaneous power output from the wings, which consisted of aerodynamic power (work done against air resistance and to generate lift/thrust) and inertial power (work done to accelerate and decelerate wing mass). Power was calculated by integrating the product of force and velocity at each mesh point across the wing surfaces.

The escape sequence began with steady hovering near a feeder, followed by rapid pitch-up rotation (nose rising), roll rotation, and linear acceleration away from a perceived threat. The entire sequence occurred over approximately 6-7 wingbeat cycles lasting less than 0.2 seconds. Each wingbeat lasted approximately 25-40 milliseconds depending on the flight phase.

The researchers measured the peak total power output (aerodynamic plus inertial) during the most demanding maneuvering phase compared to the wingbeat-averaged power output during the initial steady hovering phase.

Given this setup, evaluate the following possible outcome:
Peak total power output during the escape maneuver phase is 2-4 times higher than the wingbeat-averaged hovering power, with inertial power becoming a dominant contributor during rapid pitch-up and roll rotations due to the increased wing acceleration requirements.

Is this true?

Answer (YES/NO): NO